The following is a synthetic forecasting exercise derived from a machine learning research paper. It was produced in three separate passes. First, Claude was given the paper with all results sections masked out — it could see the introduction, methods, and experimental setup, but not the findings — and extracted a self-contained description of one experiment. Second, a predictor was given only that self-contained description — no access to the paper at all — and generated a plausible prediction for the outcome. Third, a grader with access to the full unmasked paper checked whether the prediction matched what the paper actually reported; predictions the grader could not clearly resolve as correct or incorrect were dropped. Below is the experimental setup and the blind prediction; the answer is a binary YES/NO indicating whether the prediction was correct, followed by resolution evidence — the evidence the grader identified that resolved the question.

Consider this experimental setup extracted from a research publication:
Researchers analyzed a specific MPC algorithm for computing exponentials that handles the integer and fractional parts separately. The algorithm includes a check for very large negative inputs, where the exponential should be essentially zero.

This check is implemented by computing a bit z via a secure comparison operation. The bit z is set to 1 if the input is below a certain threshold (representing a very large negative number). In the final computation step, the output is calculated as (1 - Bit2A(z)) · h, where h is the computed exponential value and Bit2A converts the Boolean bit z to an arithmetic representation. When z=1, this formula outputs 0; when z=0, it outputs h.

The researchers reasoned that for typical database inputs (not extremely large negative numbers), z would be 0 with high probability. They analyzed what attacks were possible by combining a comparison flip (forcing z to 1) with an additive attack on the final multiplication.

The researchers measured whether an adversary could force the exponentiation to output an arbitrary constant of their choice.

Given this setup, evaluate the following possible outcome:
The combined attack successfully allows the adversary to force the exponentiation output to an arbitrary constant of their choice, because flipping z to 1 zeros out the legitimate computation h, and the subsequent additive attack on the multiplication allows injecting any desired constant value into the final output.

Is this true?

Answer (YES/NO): YES